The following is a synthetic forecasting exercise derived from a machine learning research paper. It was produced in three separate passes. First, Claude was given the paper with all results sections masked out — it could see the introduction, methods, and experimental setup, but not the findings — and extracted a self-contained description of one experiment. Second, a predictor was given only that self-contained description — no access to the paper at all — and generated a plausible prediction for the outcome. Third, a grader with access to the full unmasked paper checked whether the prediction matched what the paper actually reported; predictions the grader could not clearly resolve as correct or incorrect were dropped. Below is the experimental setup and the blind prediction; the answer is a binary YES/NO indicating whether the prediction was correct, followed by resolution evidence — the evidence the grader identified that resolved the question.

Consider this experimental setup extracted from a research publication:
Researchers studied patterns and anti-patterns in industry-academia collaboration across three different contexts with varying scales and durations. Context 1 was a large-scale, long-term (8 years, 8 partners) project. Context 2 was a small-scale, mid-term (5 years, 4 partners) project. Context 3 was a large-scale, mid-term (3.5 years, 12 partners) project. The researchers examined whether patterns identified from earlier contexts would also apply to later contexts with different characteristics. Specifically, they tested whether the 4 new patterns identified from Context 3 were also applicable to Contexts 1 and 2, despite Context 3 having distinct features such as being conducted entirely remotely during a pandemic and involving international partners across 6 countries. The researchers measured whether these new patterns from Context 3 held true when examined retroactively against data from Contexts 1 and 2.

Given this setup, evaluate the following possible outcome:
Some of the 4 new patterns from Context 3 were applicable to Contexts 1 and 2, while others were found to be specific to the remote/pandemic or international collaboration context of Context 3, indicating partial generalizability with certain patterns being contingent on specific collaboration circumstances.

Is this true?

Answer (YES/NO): NO